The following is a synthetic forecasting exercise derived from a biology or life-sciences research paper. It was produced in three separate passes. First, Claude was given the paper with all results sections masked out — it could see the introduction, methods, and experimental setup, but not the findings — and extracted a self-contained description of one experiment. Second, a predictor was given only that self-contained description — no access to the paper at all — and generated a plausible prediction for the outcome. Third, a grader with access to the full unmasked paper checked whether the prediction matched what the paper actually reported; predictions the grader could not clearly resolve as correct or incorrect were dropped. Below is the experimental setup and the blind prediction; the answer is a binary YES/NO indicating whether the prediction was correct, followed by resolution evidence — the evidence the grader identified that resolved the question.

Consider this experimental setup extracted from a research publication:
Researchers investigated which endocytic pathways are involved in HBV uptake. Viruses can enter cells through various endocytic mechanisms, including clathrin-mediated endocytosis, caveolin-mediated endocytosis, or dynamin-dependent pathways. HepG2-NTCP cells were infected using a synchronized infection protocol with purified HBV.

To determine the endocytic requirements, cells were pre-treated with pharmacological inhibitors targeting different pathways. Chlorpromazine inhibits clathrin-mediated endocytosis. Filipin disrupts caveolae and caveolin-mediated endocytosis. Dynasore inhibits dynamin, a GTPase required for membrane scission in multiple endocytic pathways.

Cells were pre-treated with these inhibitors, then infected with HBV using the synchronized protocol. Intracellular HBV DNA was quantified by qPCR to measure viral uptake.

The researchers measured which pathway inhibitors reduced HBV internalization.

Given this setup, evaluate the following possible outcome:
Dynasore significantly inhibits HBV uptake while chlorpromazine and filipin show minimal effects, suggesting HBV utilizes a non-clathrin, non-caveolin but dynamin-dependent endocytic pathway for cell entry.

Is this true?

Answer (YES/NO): NO